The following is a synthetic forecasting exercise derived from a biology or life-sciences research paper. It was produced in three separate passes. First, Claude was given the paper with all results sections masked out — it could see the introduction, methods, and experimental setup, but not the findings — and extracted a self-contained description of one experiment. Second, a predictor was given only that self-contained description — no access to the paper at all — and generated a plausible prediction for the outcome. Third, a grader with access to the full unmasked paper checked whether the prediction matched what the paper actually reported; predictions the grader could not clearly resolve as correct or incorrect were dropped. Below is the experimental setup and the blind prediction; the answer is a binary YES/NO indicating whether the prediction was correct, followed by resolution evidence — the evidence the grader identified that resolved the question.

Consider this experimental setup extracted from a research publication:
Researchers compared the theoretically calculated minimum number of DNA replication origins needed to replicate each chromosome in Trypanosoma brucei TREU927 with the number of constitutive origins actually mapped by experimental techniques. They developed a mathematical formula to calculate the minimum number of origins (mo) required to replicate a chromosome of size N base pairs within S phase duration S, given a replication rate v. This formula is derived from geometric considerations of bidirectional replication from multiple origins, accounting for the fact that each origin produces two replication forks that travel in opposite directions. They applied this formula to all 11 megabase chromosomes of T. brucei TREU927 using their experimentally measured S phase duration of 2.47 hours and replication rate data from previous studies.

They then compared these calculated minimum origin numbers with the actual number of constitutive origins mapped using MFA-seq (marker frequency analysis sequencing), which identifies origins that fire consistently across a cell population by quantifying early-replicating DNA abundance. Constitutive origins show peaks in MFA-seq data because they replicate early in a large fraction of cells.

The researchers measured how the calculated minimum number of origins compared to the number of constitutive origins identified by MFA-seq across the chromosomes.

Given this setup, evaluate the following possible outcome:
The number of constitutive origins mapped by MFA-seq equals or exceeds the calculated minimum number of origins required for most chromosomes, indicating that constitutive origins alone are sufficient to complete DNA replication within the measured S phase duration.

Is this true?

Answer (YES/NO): NO